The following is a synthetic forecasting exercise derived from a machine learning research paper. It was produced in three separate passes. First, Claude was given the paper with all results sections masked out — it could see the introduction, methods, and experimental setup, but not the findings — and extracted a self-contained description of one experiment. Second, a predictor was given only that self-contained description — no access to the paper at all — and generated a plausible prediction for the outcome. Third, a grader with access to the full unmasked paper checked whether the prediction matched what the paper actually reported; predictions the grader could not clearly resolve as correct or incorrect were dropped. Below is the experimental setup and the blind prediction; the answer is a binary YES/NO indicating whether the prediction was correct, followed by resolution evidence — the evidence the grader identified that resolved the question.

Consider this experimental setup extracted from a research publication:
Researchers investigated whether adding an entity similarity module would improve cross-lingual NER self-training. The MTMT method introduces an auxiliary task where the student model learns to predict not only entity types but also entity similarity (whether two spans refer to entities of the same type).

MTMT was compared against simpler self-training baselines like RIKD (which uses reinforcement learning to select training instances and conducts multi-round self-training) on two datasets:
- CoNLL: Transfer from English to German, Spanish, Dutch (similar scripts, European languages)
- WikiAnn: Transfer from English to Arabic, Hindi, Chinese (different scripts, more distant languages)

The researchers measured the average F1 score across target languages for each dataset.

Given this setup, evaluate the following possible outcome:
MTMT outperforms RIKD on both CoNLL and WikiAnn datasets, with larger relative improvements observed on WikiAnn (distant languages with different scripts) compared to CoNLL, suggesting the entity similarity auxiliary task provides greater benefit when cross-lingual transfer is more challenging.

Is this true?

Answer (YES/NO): YES